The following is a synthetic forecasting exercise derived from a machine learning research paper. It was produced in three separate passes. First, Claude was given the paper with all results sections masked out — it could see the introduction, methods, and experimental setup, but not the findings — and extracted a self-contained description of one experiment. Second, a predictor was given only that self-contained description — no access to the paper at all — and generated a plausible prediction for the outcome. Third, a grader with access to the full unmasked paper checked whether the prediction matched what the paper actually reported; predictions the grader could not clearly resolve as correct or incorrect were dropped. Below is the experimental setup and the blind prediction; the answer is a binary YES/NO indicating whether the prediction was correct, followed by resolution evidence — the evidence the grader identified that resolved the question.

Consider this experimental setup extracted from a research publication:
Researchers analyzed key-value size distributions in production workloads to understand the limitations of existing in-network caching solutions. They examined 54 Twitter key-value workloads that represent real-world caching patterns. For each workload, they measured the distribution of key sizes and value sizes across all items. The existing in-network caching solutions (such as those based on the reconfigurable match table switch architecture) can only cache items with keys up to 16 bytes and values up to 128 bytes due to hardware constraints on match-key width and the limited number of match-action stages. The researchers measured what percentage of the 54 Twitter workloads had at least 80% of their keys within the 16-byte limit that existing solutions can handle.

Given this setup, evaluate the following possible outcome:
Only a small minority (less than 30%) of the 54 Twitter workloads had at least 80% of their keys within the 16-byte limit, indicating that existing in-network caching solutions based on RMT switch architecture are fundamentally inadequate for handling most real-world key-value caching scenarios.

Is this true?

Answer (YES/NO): YES